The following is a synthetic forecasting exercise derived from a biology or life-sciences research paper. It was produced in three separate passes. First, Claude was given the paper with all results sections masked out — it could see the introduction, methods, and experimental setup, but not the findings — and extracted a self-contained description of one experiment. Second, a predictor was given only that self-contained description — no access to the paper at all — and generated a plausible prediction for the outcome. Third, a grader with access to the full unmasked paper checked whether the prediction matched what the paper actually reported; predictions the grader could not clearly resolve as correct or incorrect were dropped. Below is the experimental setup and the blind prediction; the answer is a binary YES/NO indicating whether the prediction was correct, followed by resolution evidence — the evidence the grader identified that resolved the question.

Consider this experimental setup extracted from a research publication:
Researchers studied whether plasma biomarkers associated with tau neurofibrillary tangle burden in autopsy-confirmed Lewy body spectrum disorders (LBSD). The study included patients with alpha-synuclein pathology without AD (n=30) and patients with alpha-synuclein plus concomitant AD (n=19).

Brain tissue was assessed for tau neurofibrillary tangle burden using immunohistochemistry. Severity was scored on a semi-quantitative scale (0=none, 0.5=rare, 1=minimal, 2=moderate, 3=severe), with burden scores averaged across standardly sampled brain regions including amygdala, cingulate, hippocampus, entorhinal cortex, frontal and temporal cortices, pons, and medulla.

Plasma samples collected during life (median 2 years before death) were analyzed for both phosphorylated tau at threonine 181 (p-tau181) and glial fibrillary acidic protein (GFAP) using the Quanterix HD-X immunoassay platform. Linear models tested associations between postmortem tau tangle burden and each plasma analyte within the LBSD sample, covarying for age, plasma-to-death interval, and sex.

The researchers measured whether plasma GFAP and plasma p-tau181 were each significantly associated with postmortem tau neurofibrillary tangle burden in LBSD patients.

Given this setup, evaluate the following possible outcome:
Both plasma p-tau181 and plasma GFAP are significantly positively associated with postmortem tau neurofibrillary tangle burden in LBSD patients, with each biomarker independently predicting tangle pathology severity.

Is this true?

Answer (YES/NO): NO